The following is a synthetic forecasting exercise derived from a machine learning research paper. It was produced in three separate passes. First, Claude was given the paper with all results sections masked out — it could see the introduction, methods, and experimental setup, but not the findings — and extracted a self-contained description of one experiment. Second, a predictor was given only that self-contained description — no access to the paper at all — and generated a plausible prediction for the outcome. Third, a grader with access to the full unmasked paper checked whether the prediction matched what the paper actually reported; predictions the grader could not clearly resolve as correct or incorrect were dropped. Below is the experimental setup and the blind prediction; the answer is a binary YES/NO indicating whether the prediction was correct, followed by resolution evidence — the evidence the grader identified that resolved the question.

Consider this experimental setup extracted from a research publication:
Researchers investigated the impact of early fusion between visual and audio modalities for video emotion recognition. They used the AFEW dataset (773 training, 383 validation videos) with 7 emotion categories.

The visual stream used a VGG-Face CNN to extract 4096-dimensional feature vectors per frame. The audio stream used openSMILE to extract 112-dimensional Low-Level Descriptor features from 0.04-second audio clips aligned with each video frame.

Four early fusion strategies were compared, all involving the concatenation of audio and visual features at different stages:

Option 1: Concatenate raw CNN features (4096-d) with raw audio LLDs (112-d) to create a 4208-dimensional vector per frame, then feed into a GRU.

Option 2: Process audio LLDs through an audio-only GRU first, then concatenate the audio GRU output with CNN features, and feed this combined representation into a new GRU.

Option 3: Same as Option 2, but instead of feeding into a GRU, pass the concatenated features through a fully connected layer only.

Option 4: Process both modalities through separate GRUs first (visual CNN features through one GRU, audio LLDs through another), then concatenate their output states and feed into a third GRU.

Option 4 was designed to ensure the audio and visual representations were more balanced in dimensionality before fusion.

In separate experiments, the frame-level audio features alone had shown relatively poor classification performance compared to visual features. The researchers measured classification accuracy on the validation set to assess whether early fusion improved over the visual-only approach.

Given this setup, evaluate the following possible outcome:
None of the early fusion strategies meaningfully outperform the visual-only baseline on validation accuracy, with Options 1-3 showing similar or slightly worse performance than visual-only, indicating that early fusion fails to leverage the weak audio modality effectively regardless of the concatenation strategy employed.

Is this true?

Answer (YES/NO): NO